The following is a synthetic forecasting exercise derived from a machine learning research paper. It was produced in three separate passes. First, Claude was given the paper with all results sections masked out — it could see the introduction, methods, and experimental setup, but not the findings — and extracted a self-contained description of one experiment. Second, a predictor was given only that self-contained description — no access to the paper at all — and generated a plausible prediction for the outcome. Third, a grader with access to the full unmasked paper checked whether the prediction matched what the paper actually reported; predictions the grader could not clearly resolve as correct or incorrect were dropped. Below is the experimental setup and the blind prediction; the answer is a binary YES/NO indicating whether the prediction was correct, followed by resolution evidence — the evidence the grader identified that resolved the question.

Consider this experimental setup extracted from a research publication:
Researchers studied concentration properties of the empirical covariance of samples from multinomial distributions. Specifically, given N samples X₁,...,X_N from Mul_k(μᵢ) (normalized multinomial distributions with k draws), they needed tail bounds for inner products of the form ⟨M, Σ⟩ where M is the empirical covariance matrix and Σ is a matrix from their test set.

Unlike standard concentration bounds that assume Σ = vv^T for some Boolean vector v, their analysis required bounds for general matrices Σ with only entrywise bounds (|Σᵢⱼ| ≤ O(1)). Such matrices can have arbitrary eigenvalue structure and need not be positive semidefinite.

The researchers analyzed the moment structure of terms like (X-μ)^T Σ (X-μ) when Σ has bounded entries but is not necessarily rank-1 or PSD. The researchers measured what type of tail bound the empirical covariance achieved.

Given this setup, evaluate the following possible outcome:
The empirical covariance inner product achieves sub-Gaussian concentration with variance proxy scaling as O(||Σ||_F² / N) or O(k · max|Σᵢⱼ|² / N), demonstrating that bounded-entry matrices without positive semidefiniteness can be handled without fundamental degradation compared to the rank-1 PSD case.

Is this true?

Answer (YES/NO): NO